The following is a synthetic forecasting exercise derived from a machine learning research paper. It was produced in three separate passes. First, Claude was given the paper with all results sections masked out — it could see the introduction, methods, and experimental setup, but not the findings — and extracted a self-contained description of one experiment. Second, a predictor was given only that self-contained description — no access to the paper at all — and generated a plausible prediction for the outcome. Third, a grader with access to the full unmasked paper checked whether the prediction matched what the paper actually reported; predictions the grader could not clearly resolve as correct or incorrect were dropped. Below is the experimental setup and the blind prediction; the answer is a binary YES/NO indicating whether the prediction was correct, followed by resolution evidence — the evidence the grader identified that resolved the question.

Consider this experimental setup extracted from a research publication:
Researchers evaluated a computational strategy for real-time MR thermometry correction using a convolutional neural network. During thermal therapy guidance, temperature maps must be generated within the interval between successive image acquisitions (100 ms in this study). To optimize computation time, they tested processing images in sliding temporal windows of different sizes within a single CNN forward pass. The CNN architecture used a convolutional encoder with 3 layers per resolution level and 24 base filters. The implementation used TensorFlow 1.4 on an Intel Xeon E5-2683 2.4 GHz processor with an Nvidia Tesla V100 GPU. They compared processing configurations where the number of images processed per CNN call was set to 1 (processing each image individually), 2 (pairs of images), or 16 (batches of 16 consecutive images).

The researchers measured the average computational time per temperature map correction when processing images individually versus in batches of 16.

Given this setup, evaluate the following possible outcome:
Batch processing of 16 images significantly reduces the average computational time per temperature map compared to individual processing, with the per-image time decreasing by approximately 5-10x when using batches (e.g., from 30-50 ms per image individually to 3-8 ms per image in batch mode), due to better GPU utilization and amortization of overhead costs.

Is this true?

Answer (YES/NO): NO